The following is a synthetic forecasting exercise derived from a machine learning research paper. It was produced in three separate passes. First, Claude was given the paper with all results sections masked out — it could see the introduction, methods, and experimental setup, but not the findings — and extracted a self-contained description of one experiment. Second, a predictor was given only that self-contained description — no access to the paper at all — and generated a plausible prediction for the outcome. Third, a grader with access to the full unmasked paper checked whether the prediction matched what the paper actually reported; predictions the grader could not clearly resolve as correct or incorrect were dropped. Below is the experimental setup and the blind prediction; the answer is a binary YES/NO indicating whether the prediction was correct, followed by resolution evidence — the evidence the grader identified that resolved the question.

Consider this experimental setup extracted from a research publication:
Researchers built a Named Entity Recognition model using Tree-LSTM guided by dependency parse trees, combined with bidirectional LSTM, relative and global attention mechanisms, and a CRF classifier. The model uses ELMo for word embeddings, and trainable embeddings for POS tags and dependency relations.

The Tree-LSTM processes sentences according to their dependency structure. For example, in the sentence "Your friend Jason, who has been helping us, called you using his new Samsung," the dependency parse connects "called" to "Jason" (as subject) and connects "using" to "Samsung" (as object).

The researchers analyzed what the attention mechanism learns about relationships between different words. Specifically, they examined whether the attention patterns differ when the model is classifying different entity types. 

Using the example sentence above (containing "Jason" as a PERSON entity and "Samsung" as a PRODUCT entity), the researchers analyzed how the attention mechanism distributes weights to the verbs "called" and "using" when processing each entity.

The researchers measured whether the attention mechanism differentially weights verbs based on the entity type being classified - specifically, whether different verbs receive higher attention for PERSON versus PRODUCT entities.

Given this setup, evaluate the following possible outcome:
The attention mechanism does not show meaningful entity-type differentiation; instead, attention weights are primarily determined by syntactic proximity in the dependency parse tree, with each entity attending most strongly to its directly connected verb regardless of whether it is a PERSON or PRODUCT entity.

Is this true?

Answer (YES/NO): NO